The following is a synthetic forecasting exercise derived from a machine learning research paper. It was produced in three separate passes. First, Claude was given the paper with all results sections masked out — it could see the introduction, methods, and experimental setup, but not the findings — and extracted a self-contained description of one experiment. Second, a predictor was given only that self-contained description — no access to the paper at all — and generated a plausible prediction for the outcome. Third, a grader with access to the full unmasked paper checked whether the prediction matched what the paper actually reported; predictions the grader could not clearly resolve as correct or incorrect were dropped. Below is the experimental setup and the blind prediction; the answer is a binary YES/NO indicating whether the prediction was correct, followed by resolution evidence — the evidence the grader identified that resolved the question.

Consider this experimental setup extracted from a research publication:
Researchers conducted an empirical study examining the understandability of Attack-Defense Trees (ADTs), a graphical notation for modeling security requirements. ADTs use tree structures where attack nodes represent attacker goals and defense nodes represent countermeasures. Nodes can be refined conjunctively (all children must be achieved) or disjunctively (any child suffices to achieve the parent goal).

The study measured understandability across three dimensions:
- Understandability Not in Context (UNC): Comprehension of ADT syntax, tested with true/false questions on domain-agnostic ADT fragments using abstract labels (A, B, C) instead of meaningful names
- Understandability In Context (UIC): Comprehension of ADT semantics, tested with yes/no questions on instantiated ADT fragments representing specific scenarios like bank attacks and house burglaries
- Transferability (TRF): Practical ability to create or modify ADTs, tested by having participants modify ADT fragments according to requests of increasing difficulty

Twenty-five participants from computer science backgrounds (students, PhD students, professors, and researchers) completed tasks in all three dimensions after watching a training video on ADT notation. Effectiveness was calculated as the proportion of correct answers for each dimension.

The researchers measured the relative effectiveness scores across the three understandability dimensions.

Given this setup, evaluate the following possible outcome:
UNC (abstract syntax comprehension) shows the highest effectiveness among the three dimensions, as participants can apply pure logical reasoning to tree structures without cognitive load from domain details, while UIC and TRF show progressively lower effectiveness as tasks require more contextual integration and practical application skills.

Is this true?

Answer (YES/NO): NO